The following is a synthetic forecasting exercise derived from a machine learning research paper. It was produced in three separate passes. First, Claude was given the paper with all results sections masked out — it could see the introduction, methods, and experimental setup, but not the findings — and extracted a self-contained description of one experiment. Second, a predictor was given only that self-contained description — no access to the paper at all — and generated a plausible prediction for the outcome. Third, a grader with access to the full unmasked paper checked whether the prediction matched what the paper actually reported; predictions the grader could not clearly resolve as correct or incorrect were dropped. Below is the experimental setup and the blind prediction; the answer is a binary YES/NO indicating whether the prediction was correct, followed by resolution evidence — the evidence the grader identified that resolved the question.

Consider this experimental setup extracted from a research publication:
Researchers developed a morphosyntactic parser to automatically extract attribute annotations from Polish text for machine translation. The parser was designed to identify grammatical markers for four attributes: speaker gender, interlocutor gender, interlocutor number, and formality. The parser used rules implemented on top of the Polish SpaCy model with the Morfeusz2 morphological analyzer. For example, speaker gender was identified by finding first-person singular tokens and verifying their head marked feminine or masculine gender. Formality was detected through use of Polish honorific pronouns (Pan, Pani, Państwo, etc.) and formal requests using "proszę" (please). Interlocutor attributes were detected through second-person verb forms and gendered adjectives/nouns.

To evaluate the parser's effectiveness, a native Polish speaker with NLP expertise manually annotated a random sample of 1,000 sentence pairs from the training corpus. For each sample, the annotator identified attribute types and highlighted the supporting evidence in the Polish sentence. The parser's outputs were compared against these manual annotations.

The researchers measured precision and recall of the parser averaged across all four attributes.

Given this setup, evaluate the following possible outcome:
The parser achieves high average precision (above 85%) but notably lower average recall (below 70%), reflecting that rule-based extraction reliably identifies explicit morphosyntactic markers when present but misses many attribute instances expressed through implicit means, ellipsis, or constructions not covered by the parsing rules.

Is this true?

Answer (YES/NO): NO